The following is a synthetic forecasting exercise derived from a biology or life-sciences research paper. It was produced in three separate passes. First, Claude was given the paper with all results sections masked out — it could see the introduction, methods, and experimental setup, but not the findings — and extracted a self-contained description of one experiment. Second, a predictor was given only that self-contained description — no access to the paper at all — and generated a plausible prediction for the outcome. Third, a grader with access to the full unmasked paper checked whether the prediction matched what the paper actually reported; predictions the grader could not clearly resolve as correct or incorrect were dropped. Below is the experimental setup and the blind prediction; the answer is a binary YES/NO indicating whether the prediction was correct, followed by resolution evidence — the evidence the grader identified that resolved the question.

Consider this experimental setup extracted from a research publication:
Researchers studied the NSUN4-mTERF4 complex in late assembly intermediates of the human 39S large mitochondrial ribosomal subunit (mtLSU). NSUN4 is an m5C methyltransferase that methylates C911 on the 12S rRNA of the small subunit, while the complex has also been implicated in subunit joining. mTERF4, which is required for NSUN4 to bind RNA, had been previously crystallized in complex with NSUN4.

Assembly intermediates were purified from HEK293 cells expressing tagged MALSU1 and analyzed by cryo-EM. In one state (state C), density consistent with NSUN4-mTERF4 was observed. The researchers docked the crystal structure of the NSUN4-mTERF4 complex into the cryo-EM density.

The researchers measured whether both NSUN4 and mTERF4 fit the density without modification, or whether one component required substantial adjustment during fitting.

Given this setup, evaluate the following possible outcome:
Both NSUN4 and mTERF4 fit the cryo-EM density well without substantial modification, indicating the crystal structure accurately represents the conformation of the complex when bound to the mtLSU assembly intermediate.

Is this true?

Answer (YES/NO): NO